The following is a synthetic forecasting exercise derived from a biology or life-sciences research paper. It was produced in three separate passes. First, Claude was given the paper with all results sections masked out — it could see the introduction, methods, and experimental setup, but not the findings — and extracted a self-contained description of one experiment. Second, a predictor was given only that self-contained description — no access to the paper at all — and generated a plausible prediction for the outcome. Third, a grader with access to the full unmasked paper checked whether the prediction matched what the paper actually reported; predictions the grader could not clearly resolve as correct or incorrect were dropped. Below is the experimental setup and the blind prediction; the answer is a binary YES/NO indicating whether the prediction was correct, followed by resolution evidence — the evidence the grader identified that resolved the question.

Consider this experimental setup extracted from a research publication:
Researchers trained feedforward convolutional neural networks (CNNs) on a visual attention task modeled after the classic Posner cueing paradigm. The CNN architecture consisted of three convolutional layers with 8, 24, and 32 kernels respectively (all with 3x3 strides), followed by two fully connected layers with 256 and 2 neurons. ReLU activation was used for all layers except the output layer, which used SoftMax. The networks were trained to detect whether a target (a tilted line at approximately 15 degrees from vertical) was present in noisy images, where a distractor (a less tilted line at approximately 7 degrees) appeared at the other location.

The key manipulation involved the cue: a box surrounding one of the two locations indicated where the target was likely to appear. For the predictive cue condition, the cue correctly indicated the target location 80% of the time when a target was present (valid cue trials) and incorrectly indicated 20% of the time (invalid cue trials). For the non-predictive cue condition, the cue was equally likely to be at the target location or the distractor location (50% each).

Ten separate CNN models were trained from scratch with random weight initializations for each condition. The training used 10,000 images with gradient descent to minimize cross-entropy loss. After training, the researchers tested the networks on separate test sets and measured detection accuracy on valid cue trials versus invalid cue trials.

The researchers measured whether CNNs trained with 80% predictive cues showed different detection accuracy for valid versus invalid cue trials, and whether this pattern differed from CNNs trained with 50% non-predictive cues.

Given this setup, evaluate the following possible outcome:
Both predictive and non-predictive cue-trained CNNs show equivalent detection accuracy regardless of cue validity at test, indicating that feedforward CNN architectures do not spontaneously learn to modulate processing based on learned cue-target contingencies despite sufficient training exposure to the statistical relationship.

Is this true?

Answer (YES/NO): NO